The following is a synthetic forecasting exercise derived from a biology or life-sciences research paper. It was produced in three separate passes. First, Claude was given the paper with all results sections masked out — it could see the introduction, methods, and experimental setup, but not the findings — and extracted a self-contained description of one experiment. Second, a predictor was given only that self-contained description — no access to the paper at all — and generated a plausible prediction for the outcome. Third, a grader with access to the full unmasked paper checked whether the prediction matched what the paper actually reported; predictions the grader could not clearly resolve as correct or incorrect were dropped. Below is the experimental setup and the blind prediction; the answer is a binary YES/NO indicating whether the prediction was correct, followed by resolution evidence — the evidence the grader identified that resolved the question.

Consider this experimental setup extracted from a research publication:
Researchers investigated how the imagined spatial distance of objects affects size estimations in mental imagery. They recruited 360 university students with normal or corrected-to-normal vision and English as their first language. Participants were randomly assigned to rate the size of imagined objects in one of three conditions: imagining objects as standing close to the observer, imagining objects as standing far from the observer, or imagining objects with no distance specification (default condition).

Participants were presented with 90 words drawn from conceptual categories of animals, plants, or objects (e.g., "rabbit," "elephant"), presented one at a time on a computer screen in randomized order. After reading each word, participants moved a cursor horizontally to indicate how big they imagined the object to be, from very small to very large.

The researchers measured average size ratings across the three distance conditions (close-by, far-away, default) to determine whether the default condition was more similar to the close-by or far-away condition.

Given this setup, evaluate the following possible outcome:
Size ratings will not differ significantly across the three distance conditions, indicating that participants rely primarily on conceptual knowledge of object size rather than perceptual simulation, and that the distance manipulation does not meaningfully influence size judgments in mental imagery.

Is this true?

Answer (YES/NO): NO